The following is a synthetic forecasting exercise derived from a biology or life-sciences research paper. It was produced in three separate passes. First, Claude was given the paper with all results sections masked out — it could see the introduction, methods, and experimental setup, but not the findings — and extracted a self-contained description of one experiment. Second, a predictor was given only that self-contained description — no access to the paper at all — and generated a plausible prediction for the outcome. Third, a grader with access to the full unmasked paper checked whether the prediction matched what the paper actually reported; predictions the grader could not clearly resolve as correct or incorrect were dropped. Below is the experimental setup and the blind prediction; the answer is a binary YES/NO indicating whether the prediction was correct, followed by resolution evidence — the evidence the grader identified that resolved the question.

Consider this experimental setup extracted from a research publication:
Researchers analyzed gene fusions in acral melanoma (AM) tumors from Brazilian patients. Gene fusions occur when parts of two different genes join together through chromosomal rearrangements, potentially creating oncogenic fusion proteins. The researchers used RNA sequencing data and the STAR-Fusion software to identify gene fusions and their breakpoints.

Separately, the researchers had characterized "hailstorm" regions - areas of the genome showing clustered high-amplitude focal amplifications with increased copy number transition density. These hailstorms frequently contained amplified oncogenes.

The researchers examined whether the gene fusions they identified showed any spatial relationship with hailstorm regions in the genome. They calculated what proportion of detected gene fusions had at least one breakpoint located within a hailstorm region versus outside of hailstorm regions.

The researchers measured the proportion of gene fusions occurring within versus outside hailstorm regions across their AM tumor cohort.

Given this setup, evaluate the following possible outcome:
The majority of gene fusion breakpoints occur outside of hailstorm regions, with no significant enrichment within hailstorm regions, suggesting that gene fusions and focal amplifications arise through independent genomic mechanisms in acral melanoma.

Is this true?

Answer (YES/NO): NO